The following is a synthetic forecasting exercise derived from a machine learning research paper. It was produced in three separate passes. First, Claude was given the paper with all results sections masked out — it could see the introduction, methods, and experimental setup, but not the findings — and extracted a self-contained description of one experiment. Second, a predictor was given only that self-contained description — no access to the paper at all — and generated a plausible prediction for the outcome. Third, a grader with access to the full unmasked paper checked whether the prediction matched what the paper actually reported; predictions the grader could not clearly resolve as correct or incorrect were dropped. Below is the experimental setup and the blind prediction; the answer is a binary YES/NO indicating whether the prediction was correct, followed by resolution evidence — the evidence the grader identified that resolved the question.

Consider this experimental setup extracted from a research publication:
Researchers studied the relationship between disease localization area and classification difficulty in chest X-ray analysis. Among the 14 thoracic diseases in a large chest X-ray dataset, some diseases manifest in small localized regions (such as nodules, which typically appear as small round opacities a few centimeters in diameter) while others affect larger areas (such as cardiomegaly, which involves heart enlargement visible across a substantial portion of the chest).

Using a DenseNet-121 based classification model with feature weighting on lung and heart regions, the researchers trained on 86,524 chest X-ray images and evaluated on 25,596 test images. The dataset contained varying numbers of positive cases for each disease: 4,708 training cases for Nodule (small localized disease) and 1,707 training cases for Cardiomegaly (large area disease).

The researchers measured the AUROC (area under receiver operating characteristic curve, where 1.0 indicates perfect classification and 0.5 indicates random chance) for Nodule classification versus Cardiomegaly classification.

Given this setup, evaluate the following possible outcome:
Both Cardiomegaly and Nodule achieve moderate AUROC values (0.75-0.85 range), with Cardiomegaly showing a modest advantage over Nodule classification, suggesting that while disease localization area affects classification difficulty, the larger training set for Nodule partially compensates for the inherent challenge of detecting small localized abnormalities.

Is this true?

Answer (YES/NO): NO